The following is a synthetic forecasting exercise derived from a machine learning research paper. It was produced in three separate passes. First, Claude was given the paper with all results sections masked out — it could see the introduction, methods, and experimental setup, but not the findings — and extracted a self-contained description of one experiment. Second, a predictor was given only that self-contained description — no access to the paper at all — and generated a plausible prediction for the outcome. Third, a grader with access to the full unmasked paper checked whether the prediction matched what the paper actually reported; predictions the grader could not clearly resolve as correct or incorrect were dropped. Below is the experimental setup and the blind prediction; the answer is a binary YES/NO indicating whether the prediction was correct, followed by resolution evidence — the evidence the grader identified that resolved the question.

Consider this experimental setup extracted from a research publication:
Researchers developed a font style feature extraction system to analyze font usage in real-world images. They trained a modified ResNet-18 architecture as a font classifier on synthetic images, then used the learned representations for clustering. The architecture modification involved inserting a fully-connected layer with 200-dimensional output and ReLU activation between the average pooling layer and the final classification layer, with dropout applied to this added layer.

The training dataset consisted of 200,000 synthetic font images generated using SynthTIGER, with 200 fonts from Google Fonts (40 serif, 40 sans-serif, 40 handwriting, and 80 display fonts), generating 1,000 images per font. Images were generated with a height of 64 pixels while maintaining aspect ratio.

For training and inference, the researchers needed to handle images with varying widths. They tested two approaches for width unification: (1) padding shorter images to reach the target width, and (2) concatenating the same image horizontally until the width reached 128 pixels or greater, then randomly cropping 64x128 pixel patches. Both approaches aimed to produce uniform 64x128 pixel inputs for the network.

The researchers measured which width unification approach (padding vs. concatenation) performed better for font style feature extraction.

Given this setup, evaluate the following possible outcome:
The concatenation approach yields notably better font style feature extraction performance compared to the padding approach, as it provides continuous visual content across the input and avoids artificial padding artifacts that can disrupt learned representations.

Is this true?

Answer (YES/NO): YES